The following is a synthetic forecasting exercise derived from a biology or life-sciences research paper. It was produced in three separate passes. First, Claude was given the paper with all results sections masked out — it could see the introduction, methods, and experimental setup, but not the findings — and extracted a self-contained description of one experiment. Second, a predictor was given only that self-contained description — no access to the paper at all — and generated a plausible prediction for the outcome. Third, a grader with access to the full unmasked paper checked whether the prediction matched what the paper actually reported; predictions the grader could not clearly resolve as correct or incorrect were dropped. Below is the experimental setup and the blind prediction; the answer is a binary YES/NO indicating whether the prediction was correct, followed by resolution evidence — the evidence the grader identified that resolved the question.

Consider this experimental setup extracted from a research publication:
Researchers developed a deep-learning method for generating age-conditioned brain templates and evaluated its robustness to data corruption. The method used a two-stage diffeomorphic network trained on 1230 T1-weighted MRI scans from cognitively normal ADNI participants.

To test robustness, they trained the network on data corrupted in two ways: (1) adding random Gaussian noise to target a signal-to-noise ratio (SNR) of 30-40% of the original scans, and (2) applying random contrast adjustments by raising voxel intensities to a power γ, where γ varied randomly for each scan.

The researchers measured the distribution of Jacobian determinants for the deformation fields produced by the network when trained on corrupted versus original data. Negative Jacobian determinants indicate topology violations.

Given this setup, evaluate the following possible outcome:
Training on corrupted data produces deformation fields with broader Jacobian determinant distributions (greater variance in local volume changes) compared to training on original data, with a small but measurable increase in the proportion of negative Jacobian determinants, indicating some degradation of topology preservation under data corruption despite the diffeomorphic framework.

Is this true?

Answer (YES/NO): NO